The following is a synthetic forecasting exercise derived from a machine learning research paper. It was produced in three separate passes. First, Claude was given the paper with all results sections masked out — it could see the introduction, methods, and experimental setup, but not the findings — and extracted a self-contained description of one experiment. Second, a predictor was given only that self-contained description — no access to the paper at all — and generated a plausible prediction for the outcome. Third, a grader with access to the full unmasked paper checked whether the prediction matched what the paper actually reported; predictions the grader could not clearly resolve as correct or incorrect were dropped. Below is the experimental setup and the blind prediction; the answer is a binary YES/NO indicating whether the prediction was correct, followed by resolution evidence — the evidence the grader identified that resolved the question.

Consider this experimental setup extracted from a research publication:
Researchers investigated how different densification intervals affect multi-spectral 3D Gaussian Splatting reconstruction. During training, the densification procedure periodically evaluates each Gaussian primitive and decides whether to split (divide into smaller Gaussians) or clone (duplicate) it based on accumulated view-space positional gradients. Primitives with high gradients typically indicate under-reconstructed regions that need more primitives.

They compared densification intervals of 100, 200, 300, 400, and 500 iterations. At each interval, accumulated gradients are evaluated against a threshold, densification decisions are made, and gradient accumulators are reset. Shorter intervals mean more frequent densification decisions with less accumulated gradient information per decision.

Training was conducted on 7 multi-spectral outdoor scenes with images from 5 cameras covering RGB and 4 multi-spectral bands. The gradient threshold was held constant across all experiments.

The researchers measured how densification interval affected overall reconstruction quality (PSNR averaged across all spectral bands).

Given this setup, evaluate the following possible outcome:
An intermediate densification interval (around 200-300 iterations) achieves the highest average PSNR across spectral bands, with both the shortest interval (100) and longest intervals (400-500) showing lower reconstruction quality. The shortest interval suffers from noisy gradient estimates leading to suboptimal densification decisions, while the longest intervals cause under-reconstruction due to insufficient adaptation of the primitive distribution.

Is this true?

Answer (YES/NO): YES